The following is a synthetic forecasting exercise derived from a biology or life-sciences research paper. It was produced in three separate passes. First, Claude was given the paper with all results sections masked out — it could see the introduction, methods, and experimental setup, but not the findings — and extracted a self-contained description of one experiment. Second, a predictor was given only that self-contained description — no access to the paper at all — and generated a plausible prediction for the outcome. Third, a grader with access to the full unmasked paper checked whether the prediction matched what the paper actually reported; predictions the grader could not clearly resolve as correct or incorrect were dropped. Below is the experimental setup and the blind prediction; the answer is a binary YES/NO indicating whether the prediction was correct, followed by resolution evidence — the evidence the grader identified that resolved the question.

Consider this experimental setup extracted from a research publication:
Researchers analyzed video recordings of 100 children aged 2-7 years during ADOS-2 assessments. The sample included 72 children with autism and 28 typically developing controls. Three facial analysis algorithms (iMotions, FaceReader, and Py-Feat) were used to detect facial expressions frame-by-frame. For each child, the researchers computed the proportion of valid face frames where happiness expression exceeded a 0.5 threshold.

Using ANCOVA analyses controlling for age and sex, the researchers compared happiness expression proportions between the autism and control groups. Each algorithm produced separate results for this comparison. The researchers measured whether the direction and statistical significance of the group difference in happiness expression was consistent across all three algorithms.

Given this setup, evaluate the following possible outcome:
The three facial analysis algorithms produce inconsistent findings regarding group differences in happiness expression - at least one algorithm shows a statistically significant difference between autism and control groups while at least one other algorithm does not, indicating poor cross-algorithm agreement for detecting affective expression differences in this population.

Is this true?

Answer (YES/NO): NO